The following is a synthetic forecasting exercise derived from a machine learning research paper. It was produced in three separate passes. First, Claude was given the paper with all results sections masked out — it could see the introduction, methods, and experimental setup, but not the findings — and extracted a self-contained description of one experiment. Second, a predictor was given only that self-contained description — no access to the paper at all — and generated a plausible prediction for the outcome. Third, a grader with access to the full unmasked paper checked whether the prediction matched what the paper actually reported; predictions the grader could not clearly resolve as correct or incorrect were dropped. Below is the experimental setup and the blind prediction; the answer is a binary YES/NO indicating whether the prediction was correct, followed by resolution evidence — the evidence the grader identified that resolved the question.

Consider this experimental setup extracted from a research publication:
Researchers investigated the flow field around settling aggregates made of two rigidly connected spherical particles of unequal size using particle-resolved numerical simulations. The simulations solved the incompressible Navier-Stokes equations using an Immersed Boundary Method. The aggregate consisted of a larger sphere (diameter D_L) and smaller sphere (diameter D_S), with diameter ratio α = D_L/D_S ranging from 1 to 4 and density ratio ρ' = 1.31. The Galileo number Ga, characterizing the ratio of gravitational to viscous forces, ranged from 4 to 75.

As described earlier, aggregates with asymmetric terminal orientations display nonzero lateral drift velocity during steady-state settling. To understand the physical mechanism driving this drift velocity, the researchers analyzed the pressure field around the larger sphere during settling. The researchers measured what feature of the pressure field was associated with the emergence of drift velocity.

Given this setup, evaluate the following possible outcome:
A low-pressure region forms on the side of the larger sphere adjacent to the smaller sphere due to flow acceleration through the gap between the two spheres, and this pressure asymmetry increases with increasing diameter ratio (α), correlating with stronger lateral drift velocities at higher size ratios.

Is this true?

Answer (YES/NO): NO